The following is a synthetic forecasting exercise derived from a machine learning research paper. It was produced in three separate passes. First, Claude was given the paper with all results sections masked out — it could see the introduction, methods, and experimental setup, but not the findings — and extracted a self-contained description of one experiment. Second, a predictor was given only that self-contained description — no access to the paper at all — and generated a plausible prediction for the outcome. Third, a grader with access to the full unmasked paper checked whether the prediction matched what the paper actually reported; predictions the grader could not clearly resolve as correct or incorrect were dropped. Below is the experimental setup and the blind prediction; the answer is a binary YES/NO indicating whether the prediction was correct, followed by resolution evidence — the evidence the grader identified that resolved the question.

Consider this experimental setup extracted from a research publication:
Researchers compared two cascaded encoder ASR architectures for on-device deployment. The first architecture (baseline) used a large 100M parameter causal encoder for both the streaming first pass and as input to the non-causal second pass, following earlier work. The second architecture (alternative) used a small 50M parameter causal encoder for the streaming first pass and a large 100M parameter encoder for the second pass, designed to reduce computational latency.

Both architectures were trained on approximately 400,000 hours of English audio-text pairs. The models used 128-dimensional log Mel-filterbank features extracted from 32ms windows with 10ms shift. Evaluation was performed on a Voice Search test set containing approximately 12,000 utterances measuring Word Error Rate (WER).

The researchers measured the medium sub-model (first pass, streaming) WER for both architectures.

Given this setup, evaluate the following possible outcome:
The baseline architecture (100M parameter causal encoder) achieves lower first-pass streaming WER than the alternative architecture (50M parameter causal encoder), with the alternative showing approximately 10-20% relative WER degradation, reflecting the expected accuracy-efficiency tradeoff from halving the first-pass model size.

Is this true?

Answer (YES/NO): NO